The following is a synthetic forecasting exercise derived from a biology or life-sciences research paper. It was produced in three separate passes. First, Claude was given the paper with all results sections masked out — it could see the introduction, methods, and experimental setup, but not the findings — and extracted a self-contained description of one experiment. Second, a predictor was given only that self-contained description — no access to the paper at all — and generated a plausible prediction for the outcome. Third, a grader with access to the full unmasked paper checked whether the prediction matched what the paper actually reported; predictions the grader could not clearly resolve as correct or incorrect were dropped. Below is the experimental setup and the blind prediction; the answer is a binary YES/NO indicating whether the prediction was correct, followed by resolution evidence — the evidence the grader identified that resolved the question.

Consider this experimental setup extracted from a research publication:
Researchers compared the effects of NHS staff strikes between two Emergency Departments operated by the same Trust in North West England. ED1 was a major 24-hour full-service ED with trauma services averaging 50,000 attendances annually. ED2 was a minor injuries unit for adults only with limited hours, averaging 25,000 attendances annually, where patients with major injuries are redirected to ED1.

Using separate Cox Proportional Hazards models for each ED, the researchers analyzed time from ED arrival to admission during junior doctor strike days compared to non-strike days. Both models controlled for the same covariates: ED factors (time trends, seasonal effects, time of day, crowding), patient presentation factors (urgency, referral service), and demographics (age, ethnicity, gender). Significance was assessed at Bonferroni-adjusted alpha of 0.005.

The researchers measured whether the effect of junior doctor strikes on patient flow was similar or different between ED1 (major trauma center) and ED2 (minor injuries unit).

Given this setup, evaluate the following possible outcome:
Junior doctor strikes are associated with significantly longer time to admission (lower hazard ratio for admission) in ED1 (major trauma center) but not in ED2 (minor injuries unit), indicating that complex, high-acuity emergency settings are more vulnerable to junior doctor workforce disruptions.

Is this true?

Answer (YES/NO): NO